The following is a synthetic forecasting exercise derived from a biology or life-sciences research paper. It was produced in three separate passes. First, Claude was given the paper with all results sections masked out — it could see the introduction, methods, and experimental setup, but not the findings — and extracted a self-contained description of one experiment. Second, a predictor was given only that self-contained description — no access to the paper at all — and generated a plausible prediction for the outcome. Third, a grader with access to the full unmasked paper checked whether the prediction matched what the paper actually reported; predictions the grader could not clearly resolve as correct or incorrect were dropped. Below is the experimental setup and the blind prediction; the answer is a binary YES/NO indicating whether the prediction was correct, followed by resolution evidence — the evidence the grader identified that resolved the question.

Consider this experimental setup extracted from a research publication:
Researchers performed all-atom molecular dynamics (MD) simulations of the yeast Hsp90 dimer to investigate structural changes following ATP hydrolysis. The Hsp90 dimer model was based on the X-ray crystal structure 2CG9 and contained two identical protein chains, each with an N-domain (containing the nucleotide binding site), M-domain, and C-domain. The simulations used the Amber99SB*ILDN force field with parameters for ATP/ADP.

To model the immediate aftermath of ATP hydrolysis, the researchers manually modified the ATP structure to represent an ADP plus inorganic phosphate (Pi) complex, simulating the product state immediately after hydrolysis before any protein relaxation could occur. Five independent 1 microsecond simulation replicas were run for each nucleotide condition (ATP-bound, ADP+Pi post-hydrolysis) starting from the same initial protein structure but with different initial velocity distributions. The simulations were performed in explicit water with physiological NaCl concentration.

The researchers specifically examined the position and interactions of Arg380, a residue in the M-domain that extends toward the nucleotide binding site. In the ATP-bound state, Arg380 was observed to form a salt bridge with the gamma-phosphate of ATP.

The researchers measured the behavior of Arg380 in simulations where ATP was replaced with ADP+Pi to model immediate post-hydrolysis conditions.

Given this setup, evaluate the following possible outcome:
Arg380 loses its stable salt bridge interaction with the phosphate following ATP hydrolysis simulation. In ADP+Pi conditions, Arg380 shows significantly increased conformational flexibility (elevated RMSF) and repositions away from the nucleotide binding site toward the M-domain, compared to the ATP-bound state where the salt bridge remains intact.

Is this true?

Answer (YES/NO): YES